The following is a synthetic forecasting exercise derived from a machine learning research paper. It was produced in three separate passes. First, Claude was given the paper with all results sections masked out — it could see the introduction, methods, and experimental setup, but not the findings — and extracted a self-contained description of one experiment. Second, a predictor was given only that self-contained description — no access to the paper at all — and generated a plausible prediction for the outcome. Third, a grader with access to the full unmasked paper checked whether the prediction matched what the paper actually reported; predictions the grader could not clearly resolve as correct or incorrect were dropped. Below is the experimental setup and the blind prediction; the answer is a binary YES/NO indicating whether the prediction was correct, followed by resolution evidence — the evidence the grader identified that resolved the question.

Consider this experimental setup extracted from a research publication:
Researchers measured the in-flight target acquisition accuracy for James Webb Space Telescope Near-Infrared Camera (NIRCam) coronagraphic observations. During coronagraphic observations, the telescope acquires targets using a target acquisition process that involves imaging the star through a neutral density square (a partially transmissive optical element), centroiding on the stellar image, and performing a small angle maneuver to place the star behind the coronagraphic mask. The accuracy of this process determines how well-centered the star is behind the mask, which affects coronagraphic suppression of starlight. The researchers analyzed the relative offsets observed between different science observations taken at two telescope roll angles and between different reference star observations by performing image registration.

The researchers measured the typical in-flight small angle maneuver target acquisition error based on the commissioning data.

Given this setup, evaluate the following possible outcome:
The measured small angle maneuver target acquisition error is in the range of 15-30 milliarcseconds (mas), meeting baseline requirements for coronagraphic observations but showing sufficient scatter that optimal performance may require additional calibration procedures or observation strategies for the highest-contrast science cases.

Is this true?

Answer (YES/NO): NO